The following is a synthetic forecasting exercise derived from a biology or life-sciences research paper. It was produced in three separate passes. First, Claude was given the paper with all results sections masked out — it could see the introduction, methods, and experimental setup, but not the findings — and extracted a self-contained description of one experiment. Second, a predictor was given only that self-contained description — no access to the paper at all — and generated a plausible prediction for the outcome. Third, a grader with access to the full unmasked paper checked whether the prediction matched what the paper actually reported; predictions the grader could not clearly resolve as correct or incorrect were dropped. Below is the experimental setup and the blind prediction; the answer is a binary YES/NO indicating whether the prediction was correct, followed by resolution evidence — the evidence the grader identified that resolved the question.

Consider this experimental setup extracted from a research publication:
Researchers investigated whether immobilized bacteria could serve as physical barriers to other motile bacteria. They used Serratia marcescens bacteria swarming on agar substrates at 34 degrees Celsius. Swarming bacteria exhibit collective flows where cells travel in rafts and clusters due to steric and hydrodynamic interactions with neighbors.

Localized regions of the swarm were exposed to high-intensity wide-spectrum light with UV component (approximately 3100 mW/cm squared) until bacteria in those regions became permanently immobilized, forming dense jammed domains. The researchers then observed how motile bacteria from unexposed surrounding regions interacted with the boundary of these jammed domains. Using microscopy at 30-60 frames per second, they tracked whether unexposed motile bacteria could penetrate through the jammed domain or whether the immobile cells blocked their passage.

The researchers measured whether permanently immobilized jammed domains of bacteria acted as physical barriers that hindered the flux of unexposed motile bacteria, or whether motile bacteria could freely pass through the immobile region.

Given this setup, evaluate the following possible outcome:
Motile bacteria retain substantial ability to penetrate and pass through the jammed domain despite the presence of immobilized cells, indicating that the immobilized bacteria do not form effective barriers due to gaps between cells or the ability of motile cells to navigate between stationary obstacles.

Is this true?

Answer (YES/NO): NO